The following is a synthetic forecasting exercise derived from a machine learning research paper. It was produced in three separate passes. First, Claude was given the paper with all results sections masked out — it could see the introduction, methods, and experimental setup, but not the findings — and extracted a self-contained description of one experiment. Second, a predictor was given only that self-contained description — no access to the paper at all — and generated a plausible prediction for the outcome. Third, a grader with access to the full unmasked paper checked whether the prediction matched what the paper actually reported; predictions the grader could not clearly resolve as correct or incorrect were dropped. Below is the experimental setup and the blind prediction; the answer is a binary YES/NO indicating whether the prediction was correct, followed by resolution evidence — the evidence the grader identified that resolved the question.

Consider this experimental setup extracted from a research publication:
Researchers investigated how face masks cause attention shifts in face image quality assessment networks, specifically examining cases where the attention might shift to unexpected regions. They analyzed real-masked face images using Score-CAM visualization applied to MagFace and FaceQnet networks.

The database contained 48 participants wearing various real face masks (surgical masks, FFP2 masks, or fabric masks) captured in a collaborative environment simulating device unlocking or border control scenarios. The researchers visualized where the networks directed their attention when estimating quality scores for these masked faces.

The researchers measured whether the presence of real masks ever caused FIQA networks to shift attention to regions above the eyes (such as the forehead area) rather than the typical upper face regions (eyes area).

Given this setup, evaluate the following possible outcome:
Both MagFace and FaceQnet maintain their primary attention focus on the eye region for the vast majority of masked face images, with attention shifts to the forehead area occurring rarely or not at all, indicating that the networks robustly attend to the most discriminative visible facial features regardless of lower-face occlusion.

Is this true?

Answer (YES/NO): NO